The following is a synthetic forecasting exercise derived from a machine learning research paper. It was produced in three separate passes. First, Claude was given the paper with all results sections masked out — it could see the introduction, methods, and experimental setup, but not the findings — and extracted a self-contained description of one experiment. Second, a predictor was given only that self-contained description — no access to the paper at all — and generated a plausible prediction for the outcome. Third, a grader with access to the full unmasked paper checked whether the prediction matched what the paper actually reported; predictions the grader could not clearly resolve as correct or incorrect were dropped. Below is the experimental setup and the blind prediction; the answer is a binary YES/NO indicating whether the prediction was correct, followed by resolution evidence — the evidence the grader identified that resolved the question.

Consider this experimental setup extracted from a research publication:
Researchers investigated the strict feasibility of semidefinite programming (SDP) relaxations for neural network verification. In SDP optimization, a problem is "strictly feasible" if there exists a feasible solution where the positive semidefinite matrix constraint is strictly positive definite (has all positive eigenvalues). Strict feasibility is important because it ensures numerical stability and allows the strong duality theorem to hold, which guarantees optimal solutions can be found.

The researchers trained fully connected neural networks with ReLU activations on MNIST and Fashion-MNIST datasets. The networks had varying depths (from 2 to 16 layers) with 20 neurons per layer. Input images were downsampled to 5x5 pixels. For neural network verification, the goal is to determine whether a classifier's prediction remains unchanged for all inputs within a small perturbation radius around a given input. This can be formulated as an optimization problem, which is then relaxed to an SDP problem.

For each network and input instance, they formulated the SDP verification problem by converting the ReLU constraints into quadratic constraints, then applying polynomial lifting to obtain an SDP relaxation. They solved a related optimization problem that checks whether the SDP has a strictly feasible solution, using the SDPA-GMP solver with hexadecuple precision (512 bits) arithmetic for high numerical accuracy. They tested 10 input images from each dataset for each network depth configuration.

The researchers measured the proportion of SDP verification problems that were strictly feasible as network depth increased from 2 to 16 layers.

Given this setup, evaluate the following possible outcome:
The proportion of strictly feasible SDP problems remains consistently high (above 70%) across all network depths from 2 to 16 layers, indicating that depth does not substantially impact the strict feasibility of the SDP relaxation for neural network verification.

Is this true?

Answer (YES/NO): NO